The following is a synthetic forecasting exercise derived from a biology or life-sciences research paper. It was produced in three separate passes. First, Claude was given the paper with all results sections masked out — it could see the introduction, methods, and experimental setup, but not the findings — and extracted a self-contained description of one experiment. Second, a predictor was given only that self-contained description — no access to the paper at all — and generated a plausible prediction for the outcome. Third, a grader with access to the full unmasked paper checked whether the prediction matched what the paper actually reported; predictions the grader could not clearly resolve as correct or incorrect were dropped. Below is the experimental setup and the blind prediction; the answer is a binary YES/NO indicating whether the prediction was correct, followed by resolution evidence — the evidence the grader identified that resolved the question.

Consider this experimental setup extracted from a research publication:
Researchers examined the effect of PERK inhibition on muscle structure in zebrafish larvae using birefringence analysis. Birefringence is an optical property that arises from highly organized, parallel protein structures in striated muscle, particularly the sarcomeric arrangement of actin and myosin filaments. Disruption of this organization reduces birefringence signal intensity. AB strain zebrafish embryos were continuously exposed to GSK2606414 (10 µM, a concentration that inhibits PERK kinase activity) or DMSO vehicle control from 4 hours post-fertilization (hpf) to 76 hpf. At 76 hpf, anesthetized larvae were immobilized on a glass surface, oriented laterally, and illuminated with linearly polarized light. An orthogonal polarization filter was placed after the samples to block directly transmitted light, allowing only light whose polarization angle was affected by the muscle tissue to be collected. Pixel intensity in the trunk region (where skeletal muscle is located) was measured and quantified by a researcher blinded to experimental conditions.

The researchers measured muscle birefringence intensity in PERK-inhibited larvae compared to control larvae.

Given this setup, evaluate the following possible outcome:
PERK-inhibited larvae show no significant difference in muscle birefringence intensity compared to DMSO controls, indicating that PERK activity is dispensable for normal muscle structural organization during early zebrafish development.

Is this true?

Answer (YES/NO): NO